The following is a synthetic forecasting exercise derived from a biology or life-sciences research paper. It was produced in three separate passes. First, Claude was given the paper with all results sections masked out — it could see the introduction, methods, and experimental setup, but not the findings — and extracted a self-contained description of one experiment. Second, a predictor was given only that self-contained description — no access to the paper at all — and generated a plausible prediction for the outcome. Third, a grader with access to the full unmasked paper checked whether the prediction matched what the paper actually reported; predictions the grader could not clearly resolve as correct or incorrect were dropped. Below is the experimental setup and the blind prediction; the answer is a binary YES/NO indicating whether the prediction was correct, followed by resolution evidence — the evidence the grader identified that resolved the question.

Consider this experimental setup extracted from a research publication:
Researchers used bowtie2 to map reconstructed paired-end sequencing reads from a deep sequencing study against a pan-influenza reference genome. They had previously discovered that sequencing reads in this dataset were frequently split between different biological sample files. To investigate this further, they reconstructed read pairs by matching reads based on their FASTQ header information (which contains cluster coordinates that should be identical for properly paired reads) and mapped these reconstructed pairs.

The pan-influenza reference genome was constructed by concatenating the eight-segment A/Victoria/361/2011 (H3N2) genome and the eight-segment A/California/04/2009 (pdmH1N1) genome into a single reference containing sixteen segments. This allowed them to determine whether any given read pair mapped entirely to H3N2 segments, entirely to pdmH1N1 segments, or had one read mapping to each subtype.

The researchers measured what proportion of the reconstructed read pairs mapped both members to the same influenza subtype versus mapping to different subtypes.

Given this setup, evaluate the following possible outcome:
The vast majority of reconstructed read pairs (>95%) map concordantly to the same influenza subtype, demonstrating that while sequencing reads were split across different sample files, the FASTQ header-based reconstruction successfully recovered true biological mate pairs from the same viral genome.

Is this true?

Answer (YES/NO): NO